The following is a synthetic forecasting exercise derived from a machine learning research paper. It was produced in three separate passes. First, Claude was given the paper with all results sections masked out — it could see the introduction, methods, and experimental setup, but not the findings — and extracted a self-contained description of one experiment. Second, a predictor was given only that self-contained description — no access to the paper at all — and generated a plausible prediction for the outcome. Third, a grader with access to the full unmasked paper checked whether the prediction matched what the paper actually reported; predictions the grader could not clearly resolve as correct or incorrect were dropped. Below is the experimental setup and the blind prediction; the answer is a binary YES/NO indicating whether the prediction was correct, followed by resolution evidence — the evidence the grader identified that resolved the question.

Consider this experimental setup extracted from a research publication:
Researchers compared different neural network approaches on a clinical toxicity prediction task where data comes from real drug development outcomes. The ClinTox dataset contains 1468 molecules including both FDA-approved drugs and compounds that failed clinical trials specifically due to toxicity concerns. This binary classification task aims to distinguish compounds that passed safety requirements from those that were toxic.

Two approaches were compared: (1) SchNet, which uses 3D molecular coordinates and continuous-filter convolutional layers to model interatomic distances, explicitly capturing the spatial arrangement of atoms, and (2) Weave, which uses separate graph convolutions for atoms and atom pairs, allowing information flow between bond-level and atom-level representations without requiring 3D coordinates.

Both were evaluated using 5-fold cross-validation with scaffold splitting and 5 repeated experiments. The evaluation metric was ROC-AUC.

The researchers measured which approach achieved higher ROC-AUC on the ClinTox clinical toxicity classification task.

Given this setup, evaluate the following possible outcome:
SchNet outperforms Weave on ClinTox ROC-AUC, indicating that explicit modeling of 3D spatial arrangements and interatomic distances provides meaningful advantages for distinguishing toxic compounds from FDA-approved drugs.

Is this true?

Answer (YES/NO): NO